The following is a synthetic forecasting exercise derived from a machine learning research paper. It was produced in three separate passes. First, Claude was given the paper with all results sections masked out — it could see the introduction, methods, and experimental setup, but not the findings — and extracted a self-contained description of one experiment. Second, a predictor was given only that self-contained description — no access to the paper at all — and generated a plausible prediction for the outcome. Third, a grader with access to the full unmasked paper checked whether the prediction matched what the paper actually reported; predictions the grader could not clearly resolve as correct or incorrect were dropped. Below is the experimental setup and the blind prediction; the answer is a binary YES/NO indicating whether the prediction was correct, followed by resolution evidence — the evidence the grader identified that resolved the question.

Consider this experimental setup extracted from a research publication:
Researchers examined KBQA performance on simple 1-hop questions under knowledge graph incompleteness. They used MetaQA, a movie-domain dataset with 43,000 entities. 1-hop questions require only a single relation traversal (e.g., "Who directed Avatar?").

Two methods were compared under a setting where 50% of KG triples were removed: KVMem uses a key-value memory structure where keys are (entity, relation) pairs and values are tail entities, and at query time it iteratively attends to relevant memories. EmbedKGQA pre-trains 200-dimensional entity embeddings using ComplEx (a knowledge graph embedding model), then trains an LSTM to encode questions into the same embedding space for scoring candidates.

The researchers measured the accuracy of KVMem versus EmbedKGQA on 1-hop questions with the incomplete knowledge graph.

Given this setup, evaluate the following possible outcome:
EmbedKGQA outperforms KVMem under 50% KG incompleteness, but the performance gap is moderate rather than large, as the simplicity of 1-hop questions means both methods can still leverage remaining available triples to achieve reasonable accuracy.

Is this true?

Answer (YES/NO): NO